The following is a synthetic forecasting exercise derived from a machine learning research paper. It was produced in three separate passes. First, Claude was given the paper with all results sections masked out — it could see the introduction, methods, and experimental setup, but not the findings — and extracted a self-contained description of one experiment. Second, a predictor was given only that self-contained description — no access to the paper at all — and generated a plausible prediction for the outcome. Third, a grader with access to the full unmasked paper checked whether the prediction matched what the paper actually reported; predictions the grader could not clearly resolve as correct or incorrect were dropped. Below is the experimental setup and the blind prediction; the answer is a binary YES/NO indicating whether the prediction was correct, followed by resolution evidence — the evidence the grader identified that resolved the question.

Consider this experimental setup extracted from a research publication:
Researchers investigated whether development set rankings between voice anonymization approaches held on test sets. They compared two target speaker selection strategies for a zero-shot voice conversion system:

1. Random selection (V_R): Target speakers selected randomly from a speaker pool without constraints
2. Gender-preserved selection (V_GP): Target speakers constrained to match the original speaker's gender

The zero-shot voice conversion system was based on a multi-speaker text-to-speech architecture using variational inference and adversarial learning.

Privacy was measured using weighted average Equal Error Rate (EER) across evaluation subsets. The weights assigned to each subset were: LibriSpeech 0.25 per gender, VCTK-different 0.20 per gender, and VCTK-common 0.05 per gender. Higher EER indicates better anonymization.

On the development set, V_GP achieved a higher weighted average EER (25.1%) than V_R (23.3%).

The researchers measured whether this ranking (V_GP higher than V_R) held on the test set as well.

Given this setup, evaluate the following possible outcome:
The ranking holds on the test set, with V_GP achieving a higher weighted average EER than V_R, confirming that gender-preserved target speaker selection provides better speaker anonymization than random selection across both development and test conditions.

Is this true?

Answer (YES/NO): NO